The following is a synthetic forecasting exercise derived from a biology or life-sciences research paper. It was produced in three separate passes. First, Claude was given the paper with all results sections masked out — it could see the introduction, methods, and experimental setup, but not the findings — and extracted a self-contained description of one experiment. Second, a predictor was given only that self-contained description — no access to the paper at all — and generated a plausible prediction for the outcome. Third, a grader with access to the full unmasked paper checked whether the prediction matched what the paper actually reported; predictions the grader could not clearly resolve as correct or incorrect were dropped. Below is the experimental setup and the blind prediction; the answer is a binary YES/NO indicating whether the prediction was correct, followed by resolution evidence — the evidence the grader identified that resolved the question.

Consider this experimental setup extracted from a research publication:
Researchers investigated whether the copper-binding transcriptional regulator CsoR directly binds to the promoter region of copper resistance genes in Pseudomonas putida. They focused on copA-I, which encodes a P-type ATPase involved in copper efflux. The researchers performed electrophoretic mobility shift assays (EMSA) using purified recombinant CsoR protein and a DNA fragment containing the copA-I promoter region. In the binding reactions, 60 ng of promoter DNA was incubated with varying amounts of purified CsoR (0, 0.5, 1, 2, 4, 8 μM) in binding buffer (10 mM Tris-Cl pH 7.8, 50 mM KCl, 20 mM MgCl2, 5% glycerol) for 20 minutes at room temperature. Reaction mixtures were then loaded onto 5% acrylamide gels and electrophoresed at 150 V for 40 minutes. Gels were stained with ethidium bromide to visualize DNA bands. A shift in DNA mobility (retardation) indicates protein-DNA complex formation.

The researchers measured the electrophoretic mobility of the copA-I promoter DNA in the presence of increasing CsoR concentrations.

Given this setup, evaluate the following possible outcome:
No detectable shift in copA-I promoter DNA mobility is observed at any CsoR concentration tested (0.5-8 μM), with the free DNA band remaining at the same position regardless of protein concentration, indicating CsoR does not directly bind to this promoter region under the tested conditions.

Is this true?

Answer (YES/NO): NO